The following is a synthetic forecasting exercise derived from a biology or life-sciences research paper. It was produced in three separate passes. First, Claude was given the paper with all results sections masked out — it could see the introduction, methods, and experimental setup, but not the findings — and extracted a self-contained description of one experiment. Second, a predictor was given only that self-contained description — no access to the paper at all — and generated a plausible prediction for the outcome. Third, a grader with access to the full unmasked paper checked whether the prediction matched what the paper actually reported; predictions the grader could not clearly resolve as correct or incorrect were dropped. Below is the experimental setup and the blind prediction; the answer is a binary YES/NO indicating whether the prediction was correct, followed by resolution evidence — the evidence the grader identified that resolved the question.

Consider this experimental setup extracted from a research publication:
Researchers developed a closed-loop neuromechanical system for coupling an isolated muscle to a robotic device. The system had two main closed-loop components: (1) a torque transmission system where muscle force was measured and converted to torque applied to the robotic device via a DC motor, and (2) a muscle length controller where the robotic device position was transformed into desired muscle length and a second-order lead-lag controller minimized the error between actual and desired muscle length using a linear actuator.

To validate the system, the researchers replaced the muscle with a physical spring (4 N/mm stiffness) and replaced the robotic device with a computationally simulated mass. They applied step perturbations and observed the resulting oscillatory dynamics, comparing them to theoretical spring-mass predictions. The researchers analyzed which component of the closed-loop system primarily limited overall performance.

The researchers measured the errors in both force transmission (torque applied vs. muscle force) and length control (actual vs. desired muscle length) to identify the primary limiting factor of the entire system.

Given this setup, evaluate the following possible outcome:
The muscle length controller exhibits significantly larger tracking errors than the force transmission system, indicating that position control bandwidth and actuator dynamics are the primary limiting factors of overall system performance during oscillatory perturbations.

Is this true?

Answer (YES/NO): NO